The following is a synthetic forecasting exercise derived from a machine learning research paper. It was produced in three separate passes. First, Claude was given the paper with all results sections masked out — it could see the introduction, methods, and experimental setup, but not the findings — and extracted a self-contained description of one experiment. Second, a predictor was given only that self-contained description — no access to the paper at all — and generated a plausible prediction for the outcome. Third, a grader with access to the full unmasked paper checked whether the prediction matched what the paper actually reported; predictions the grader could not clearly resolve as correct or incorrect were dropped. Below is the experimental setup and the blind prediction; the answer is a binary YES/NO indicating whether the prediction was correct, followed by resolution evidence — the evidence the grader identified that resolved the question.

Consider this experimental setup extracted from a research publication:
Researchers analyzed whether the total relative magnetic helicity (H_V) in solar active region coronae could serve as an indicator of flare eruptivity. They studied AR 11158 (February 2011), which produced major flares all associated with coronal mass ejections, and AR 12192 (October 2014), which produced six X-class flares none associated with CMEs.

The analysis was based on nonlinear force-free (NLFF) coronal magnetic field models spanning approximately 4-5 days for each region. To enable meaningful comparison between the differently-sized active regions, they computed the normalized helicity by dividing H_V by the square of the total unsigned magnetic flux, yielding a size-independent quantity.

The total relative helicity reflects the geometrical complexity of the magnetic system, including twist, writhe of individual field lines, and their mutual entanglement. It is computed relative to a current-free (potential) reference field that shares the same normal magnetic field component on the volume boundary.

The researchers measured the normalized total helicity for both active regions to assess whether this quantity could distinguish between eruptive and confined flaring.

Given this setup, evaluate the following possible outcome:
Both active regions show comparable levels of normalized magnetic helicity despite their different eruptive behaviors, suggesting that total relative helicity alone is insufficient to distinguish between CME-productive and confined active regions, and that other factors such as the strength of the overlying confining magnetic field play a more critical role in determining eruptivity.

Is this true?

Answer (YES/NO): NO